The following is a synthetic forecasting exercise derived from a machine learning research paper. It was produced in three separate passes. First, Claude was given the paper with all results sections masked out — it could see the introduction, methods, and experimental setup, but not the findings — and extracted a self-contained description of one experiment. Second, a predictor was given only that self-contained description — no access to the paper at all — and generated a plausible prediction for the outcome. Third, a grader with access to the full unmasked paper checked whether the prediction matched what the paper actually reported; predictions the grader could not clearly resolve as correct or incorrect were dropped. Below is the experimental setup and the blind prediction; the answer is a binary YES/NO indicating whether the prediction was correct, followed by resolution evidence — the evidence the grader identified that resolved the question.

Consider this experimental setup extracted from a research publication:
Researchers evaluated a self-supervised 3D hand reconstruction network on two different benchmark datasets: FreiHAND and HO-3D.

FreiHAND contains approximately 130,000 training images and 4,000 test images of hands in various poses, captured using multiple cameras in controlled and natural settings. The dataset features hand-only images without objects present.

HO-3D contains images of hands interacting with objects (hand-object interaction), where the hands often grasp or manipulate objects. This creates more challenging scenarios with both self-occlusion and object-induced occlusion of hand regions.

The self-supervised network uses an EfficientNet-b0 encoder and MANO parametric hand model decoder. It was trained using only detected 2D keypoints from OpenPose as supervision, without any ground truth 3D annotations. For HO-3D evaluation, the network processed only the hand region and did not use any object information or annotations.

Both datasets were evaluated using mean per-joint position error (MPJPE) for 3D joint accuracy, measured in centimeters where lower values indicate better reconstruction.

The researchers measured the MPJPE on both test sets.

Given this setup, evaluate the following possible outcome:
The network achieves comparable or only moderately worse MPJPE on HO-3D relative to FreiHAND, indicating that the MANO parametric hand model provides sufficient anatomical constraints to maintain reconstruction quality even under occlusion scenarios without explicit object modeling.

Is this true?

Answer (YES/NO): YES